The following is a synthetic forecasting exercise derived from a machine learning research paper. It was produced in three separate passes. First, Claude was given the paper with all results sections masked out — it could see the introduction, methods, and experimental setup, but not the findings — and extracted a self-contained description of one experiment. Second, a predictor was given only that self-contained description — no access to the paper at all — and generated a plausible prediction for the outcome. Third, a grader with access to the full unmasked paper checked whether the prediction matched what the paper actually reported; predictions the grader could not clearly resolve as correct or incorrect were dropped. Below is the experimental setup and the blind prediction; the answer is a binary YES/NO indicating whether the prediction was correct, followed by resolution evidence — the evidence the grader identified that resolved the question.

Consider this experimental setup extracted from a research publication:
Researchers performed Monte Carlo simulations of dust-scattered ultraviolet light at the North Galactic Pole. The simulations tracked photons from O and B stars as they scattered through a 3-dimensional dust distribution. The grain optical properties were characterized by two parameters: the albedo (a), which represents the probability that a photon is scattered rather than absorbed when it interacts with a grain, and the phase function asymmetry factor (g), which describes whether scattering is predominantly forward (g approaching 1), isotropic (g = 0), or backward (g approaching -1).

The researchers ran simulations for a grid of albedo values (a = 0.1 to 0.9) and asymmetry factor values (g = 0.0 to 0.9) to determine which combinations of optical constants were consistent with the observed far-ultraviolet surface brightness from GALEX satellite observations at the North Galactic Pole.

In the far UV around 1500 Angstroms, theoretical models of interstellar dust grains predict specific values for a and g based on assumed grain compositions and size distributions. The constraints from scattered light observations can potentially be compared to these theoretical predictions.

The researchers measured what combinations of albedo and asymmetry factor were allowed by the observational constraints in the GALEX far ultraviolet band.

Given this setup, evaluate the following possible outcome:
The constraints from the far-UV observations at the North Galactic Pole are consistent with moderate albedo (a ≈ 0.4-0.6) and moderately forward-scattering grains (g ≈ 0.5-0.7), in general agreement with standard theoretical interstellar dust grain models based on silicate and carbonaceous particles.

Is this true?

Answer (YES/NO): NO